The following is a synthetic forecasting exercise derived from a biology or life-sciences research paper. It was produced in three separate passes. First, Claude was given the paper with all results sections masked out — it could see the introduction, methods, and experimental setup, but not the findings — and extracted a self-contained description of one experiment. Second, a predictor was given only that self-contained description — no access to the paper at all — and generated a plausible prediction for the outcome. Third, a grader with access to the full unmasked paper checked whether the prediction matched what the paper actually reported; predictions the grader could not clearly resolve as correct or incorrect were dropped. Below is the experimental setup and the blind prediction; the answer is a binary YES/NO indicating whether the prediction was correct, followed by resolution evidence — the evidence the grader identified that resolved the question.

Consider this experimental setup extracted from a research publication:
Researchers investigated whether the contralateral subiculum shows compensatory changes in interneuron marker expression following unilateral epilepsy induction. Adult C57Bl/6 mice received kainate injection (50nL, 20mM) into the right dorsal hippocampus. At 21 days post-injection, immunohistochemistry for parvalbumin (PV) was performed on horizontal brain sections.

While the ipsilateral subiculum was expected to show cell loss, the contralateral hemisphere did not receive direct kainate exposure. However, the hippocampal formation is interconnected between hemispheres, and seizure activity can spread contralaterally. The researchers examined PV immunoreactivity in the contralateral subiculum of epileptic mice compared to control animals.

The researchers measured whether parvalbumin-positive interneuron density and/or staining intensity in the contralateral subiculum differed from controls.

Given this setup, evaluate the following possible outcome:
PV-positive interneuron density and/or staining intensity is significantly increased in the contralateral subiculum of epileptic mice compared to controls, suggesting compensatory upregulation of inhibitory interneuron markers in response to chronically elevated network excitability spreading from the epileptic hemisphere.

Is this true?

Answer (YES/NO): NO